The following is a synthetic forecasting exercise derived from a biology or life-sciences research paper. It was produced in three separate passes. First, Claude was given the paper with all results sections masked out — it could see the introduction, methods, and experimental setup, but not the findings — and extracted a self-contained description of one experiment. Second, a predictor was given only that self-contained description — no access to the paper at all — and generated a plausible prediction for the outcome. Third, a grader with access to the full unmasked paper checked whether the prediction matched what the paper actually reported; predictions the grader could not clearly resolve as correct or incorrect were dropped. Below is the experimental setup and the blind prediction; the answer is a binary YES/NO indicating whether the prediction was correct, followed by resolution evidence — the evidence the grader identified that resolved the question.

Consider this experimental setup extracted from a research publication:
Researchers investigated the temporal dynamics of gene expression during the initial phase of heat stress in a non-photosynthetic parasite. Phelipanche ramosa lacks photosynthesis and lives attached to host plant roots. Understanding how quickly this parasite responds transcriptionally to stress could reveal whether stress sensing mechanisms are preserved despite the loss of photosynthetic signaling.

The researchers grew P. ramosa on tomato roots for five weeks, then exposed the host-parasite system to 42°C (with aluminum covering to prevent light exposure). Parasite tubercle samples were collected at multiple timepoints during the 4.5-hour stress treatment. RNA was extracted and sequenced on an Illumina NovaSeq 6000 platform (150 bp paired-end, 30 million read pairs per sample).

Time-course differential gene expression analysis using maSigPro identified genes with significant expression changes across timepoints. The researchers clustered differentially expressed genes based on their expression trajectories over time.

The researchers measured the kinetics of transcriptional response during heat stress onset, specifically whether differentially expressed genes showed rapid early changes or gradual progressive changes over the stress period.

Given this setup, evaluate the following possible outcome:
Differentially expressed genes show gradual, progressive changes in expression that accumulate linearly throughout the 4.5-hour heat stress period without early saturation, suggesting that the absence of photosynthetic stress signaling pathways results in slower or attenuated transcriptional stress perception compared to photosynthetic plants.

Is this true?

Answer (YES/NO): NO